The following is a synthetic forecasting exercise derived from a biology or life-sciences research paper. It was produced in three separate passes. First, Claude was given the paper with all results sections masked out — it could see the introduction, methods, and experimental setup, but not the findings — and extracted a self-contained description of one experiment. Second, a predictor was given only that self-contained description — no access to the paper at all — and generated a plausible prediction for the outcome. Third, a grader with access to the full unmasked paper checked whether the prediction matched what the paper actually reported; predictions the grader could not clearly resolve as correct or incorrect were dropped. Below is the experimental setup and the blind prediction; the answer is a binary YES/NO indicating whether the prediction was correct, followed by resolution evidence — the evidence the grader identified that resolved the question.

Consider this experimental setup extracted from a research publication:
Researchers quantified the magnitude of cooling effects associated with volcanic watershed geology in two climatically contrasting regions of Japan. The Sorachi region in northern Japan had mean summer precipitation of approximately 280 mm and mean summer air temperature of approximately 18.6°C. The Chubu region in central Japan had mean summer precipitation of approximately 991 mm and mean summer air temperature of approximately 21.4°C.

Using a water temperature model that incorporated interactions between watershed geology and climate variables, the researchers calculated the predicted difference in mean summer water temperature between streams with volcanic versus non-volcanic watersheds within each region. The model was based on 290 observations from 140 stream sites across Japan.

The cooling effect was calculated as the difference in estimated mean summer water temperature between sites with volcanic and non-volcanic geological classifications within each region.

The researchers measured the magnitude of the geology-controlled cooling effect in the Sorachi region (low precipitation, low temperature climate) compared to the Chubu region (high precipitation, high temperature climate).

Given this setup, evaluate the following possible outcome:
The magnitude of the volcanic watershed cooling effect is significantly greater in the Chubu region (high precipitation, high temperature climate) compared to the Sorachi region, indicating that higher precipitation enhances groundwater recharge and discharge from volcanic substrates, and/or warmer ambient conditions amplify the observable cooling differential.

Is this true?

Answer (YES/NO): NO